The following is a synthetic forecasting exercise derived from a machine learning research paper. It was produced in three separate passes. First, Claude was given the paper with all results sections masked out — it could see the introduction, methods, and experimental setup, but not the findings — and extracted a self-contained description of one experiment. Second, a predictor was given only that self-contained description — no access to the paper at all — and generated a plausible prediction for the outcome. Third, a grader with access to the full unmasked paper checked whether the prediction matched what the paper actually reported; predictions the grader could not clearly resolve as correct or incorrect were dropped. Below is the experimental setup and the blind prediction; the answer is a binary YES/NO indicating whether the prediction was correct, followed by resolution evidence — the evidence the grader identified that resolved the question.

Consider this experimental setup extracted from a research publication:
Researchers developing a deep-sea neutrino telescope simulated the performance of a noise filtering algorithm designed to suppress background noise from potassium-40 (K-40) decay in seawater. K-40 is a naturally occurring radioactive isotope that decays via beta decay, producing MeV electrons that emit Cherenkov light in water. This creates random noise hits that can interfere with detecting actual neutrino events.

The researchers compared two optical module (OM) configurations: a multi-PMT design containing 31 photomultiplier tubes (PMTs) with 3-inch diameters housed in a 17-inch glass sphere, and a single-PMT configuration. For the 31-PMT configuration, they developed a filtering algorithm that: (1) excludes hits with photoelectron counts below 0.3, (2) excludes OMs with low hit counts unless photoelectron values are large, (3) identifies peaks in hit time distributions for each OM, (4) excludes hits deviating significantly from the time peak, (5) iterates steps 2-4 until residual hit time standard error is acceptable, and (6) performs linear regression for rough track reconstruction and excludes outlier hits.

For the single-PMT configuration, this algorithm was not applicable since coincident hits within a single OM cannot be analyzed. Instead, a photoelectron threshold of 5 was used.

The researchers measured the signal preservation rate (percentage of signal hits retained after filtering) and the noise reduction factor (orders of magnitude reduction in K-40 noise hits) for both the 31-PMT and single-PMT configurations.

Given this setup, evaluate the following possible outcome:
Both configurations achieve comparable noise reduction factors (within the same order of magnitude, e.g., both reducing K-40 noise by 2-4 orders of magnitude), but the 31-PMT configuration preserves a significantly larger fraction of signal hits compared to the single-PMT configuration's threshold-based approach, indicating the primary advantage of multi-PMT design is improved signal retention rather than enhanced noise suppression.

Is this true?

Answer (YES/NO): NO